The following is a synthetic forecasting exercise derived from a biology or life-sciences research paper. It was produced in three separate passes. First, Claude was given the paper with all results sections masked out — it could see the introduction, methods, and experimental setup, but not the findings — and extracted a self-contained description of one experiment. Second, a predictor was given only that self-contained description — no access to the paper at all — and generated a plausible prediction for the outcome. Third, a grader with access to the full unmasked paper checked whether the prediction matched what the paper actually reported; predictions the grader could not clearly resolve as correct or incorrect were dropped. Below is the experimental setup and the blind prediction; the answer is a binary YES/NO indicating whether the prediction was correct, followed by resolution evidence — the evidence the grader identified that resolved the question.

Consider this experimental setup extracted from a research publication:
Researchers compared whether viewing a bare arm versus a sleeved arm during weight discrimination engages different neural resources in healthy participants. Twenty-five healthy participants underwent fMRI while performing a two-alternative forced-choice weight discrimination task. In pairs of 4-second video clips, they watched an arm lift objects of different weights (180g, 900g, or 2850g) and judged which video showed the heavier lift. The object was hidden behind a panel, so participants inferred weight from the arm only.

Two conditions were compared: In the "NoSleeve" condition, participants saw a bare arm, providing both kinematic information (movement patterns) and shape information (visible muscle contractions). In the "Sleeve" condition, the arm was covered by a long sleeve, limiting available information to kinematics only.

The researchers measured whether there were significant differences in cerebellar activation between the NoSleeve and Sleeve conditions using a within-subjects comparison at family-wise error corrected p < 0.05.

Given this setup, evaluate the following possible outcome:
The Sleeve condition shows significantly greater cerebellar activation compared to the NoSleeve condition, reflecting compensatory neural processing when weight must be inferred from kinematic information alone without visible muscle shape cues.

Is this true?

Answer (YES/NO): NO